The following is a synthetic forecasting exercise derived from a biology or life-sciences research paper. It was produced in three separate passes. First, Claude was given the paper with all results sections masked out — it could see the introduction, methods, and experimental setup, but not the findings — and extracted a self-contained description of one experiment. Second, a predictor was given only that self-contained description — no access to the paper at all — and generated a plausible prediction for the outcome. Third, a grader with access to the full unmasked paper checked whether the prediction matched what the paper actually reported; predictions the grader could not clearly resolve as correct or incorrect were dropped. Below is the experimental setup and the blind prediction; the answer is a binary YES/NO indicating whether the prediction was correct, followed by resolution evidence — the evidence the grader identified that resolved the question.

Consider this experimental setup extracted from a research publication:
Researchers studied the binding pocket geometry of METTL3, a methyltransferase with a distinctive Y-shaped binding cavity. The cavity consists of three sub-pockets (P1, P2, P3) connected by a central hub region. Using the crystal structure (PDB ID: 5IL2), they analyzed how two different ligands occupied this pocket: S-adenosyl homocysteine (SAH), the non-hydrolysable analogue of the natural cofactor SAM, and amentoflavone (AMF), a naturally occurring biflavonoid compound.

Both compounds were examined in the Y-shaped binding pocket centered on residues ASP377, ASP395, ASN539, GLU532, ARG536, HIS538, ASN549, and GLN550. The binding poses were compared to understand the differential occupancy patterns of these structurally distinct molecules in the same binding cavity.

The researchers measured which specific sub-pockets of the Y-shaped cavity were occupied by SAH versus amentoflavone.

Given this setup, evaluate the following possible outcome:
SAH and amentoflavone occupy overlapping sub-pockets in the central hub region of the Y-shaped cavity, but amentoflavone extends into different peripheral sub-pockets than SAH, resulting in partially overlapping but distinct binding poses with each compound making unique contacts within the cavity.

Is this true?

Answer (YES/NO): YES